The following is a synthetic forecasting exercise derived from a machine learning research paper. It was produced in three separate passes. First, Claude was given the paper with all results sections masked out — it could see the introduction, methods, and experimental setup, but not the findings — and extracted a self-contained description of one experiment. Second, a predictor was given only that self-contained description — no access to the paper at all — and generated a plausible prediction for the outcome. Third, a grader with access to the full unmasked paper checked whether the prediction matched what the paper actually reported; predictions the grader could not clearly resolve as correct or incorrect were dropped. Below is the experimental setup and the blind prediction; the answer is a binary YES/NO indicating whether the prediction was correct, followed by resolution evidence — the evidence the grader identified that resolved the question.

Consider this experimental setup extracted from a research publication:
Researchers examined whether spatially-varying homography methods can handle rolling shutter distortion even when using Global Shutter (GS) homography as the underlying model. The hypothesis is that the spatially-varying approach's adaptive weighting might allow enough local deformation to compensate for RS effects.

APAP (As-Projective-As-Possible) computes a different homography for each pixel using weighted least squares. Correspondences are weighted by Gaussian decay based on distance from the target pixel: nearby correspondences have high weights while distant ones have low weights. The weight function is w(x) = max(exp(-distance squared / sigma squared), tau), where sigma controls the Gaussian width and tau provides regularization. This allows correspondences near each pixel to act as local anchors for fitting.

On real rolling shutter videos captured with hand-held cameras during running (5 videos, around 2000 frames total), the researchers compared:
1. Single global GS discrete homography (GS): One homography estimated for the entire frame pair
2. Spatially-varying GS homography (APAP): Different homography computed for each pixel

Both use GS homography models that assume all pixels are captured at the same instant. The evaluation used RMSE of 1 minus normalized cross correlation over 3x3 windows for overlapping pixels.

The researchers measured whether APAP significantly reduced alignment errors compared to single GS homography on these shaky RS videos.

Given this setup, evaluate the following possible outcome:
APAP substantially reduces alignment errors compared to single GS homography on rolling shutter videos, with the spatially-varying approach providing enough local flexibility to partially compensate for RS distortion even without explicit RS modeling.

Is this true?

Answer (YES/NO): YES